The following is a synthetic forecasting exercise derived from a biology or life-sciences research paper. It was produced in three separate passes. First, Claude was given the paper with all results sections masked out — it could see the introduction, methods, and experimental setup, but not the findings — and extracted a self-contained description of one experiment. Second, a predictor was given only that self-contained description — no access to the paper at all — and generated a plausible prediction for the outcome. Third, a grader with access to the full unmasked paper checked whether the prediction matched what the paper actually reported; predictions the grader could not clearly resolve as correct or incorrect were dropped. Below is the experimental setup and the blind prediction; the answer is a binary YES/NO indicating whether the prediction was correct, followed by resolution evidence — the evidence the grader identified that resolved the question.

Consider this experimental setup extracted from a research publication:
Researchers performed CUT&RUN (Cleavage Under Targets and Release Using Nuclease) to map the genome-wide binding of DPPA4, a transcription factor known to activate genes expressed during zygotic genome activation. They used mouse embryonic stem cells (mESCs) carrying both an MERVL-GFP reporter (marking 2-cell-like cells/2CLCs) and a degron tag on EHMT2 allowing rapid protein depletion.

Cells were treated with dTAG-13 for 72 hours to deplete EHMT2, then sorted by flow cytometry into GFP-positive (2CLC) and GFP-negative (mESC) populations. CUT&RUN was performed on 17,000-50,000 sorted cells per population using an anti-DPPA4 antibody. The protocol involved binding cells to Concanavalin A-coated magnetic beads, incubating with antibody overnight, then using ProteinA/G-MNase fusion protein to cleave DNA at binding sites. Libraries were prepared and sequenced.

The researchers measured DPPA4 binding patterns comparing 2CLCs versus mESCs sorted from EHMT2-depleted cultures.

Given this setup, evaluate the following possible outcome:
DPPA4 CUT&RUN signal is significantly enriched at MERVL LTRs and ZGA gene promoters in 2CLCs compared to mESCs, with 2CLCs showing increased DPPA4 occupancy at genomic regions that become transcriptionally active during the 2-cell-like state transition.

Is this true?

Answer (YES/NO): NO